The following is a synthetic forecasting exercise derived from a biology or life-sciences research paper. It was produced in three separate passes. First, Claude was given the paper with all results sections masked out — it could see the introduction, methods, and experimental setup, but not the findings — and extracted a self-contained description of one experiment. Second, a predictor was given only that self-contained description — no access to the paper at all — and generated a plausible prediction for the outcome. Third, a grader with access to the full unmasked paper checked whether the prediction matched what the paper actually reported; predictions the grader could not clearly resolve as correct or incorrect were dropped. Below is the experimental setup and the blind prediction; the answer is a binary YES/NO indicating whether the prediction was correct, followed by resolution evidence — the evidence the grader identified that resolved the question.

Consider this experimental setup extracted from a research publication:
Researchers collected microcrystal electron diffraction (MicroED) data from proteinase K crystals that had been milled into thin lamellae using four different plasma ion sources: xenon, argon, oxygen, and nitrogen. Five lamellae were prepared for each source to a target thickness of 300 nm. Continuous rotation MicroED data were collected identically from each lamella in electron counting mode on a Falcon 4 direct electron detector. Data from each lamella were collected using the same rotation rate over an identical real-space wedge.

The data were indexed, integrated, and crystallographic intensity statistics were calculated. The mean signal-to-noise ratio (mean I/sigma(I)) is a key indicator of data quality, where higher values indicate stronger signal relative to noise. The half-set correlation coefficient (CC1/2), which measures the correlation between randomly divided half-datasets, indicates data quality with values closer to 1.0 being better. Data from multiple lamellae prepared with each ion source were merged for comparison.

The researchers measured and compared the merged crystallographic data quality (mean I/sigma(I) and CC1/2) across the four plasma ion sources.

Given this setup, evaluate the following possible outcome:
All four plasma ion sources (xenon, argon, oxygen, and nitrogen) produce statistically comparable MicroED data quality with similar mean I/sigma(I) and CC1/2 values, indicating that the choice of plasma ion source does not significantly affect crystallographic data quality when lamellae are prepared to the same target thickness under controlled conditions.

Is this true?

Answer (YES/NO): NO